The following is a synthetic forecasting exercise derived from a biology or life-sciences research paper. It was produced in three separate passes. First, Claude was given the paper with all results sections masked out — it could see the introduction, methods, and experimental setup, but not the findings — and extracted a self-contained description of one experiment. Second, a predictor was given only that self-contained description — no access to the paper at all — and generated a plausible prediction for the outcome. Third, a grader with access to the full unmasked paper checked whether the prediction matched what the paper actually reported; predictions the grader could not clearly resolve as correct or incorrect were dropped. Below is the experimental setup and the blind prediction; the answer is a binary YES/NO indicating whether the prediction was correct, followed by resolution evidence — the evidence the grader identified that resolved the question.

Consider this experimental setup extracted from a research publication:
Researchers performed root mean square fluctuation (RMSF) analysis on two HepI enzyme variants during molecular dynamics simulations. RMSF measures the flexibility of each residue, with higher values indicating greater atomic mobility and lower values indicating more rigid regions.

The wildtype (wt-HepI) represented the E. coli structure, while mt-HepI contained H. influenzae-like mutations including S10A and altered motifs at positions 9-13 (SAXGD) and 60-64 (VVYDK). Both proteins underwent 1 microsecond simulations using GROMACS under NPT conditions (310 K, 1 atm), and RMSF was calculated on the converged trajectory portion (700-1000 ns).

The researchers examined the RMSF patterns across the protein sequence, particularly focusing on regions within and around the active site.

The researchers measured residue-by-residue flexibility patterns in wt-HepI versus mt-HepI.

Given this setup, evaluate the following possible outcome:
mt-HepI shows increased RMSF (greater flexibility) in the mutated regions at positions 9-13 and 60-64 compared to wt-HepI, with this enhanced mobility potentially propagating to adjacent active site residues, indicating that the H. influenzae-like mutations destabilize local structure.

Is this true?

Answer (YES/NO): NO